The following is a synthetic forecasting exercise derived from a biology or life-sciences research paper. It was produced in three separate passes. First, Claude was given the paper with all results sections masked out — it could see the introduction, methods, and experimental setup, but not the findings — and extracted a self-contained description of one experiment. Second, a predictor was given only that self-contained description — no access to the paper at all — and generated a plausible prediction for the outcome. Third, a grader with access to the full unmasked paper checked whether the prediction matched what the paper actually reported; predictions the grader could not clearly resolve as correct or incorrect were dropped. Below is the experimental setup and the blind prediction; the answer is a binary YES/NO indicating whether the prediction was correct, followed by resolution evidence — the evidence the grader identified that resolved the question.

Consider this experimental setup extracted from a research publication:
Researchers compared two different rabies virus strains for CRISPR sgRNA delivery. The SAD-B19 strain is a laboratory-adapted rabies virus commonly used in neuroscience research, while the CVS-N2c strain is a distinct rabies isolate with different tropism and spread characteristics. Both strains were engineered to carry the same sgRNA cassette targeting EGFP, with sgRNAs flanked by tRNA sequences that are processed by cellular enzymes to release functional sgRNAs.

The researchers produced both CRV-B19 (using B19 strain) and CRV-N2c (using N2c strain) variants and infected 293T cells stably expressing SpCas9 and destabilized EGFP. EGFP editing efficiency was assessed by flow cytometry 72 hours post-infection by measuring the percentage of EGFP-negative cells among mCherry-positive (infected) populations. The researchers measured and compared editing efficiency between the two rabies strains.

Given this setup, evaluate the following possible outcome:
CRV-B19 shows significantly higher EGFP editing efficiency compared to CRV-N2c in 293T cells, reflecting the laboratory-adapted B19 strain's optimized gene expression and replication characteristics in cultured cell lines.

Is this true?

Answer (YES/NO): YES